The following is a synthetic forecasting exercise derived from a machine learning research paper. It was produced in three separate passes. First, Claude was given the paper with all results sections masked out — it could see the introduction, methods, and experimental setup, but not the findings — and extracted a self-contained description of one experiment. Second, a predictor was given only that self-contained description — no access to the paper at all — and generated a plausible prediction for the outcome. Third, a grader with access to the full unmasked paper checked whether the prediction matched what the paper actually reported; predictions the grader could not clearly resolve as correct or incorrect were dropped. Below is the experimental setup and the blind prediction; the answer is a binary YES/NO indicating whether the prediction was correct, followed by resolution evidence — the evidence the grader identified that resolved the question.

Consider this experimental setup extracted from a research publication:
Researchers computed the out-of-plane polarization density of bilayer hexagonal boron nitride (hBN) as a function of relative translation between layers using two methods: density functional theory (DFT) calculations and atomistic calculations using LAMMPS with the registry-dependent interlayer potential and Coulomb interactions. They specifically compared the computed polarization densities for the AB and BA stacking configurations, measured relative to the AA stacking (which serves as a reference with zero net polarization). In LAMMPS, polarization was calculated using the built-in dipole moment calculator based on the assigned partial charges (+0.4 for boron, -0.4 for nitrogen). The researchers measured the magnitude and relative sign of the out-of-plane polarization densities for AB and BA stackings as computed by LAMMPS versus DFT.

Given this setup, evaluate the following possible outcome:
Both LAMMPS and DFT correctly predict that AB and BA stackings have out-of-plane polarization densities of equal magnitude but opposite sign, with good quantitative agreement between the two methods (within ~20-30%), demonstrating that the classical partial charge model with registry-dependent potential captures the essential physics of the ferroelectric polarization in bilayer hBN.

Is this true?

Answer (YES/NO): NO